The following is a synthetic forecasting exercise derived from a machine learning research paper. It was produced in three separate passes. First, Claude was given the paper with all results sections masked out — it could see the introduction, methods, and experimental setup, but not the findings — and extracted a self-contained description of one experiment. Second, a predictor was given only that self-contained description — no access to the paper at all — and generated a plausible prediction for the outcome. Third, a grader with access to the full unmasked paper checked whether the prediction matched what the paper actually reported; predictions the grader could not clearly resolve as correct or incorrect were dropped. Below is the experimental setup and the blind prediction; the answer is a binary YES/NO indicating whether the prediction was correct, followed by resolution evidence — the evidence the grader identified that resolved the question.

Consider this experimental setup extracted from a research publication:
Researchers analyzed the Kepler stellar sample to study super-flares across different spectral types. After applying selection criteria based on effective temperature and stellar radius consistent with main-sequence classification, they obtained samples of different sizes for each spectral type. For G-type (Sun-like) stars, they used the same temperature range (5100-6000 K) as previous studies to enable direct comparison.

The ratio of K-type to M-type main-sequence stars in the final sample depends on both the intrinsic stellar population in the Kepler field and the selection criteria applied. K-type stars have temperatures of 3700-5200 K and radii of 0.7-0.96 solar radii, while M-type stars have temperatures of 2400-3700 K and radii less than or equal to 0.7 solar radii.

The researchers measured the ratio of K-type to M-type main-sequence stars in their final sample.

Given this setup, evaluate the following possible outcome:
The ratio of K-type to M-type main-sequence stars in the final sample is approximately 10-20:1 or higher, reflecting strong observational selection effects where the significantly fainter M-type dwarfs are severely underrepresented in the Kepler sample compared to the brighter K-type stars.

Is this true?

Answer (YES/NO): NO